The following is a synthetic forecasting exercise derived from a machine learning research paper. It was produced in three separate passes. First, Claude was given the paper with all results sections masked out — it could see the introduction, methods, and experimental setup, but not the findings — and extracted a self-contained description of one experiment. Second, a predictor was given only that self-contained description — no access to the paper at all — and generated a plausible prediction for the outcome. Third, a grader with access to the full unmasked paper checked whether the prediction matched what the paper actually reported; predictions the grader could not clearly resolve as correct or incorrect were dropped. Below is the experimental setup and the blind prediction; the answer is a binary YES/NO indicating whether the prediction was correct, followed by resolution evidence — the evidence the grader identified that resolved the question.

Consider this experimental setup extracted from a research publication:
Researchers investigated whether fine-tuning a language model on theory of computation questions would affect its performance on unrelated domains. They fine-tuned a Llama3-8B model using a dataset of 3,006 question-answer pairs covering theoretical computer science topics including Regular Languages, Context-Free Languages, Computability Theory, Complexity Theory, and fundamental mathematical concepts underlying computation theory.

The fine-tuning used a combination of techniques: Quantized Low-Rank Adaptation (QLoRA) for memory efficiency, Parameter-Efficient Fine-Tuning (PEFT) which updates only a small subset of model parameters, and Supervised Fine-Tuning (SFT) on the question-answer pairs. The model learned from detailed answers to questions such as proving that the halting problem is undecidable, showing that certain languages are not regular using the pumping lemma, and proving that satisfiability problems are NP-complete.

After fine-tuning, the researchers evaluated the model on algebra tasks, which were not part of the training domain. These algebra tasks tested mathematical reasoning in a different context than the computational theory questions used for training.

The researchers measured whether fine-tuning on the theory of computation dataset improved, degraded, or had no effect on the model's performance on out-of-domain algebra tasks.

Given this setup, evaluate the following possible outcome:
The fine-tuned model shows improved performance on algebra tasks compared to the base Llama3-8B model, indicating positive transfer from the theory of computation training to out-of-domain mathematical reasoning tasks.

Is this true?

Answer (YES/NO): YES